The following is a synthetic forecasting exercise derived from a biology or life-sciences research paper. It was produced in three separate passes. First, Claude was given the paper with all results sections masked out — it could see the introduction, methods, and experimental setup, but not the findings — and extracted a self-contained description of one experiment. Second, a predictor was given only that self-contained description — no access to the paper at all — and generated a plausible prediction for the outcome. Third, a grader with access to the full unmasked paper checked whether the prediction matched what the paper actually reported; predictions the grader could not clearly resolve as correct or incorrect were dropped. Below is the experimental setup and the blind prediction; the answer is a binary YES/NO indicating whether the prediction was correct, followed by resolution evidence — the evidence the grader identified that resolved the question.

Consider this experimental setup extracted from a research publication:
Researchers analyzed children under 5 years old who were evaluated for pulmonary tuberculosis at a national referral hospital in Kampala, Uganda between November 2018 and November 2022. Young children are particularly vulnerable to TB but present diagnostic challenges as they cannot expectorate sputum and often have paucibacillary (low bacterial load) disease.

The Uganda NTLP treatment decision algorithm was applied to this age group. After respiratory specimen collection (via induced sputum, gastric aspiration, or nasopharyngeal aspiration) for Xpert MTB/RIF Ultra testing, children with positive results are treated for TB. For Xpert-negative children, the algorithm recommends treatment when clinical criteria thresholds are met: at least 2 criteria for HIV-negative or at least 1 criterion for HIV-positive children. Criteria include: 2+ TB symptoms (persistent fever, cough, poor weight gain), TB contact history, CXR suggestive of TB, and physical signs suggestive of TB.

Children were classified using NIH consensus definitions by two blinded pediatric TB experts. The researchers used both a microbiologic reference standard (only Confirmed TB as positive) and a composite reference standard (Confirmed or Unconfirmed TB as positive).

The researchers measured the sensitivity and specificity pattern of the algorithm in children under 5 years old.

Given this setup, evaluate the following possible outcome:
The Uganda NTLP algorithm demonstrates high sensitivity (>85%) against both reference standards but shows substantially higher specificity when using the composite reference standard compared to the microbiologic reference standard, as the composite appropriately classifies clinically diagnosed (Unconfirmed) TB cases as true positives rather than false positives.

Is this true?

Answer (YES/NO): NO